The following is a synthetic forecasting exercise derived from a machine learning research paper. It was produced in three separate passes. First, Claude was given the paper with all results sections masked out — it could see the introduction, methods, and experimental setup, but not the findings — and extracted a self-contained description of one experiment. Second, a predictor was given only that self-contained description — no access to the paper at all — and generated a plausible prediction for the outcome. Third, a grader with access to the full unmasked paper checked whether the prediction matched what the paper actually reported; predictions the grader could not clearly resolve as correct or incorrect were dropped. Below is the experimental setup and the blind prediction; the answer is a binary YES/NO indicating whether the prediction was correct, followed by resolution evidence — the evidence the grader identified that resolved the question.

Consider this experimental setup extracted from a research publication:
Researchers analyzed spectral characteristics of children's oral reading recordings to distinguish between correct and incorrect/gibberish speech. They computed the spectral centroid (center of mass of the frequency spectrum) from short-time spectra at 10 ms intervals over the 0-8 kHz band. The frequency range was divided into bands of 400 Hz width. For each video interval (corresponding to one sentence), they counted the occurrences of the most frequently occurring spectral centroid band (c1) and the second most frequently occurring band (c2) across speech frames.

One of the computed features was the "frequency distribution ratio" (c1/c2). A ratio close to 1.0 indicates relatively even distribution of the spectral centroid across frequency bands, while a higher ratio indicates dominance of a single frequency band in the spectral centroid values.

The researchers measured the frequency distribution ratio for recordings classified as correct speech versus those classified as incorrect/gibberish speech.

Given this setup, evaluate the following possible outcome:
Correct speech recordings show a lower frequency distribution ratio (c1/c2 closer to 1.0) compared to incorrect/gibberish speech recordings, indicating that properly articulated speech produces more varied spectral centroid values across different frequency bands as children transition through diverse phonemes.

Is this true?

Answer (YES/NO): YES